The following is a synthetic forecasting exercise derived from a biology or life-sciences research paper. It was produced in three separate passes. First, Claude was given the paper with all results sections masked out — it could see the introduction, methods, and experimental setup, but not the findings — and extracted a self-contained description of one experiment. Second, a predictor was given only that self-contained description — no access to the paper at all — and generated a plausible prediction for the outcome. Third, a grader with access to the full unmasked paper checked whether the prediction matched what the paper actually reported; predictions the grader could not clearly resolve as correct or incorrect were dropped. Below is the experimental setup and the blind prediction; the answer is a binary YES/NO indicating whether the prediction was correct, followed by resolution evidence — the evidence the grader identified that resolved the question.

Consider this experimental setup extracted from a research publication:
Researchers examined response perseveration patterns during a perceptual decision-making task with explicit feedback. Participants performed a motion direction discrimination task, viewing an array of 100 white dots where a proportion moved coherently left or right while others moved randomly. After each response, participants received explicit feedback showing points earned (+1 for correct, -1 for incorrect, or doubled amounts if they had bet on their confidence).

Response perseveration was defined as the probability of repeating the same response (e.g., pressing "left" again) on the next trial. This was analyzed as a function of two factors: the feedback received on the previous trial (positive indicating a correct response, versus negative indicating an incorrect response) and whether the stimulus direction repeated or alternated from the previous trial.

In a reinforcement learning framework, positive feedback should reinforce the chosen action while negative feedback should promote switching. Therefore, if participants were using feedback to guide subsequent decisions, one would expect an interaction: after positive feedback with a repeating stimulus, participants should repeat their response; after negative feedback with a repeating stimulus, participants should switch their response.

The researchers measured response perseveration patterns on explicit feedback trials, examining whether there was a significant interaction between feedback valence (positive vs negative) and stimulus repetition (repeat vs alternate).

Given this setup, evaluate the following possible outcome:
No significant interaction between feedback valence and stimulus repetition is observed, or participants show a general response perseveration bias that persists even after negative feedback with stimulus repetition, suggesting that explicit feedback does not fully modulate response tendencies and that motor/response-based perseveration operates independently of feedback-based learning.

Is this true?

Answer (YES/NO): NO